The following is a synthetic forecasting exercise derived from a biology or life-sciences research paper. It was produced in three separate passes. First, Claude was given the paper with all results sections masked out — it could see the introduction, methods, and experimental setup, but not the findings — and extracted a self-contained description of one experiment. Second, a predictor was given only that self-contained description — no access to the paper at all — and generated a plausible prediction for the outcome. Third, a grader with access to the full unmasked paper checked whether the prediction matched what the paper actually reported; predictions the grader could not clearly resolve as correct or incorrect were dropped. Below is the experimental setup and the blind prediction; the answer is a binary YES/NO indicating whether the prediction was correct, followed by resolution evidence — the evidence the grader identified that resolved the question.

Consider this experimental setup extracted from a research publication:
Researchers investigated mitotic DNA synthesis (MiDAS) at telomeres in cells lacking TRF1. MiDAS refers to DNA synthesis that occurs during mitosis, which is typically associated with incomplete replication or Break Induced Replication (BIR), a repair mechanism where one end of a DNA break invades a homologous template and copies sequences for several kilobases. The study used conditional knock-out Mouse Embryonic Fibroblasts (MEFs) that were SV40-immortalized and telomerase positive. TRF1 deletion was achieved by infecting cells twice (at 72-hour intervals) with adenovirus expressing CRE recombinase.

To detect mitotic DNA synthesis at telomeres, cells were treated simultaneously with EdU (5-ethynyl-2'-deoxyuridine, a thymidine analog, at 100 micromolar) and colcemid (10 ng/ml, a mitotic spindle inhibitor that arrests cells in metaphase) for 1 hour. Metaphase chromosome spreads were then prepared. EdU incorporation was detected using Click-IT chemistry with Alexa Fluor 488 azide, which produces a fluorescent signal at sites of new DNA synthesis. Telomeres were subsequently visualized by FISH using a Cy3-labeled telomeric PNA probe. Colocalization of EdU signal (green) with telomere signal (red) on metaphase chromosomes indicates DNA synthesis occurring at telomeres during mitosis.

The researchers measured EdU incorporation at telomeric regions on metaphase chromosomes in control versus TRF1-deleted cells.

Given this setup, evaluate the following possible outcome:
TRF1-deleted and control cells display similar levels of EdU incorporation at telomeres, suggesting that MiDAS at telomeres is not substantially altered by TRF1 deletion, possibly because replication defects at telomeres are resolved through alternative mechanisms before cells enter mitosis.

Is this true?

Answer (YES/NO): NO